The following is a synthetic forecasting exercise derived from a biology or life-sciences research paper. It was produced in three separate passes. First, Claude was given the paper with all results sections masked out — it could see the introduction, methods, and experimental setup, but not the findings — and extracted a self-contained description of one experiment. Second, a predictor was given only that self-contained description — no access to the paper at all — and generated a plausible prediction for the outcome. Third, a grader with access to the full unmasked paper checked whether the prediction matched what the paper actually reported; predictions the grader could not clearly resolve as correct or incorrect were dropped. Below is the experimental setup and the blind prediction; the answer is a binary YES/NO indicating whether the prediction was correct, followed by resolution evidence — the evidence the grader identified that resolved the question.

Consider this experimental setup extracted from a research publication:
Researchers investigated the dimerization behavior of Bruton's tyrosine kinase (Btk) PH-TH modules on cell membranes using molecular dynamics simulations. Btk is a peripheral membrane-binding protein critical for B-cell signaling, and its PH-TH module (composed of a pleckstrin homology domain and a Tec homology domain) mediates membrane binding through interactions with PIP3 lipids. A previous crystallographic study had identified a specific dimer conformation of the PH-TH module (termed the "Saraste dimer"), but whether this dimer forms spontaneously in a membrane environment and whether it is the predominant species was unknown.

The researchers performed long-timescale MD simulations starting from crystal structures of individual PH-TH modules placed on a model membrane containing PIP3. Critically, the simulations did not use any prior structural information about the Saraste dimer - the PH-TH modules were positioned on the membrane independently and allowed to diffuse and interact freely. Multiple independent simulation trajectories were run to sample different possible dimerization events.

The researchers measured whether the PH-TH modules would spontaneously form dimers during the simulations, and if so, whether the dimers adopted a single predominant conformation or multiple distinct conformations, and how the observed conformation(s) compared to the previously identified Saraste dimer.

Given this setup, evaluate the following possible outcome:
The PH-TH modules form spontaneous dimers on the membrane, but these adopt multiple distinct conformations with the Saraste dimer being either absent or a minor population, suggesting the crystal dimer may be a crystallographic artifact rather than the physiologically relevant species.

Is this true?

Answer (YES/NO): NO